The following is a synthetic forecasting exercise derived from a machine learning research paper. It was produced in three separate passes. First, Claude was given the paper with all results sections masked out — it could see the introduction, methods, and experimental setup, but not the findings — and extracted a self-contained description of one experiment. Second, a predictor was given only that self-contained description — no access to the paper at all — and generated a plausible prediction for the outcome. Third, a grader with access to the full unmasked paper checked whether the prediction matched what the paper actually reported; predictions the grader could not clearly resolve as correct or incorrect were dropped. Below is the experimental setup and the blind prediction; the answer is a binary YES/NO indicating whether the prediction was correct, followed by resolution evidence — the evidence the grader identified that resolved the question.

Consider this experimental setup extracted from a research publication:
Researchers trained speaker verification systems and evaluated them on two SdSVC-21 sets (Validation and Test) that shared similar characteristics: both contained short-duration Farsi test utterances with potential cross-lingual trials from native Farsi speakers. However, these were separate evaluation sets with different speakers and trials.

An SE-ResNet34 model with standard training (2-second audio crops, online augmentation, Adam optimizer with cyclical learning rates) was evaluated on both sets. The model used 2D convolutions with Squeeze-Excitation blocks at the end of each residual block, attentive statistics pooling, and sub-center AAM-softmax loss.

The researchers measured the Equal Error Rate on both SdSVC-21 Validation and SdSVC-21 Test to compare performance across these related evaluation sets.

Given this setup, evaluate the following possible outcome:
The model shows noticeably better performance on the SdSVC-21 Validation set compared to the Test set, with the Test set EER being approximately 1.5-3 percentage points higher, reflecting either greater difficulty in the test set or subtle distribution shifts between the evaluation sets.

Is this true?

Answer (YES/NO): NO